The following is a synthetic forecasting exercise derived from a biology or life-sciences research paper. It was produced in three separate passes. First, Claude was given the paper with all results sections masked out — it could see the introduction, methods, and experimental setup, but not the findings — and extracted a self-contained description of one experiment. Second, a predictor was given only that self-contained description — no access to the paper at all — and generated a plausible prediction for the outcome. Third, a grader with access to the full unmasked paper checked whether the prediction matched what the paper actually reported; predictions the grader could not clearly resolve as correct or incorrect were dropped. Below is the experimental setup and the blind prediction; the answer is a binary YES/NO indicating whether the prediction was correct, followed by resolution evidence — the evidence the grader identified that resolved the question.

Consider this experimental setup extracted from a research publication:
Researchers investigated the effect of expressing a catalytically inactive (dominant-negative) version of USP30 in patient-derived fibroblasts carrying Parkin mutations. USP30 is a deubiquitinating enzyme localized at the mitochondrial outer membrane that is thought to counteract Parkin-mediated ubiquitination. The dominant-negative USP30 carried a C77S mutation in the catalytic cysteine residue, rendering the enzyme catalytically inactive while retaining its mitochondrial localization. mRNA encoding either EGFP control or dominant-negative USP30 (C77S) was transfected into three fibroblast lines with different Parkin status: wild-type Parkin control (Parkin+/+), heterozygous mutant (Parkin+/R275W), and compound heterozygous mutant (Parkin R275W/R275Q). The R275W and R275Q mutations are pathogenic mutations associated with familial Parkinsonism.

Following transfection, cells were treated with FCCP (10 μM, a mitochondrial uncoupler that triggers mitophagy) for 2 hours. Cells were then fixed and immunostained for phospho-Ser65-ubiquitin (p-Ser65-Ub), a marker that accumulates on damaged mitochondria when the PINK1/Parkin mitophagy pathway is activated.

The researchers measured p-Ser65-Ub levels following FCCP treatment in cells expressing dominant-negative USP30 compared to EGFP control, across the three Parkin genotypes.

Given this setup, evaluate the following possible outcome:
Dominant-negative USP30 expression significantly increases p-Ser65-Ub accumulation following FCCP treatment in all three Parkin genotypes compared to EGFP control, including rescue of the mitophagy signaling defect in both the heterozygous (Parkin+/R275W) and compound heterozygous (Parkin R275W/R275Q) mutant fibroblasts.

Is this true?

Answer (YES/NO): NO